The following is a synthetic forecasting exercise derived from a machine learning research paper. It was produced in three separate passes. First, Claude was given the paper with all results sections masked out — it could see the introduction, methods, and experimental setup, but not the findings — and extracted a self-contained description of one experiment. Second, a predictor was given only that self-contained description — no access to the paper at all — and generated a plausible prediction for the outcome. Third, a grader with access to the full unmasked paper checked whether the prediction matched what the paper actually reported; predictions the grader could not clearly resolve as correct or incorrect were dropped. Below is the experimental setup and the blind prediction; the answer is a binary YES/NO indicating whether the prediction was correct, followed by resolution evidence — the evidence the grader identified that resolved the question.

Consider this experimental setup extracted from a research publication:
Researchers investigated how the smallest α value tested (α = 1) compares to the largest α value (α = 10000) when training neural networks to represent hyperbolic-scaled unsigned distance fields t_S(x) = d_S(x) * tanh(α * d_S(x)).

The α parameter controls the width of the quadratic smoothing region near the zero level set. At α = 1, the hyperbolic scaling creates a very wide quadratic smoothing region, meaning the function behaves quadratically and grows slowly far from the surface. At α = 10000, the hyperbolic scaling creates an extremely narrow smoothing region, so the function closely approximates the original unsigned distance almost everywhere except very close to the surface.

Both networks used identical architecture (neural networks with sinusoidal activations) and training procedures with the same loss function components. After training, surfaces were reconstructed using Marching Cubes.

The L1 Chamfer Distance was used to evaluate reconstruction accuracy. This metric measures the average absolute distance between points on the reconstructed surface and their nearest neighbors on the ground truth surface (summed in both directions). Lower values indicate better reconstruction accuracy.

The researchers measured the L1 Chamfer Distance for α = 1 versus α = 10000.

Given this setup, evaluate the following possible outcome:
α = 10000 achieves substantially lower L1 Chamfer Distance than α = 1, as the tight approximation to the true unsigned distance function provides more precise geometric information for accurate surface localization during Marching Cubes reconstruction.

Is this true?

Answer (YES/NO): NO